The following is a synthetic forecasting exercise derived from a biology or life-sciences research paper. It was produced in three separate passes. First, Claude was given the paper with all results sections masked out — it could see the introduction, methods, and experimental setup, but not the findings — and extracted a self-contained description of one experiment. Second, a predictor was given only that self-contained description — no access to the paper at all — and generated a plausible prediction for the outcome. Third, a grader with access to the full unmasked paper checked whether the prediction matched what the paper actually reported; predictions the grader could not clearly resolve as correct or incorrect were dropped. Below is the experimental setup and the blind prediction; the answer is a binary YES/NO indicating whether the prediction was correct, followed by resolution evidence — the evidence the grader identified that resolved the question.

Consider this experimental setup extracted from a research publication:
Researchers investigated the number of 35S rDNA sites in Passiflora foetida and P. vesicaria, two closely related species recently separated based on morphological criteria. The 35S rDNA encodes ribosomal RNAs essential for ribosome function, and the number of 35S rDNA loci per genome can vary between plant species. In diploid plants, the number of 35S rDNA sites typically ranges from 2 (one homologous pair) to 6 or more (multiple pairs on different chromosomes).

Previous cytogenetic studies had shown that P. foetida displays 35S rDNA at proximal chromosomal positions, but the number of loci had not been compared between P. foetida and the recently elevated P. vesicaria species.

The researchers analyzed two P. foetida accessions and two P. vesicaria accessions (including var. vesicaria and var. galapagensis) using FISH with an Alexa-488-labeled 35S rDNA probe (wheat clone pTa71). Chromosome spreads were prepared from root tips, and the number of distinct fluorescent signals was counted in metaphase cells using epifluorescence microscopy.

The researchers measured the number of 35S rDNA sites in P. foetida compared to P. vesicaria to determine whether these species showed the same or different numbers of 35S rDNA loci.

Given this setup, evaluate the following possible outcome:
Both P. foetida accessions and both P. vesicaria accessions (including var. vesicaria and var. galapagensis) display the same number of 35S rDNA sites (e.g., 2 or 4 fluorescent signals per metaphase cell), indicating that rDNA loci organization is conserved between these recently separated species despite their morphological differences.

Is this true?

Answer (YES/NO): NO